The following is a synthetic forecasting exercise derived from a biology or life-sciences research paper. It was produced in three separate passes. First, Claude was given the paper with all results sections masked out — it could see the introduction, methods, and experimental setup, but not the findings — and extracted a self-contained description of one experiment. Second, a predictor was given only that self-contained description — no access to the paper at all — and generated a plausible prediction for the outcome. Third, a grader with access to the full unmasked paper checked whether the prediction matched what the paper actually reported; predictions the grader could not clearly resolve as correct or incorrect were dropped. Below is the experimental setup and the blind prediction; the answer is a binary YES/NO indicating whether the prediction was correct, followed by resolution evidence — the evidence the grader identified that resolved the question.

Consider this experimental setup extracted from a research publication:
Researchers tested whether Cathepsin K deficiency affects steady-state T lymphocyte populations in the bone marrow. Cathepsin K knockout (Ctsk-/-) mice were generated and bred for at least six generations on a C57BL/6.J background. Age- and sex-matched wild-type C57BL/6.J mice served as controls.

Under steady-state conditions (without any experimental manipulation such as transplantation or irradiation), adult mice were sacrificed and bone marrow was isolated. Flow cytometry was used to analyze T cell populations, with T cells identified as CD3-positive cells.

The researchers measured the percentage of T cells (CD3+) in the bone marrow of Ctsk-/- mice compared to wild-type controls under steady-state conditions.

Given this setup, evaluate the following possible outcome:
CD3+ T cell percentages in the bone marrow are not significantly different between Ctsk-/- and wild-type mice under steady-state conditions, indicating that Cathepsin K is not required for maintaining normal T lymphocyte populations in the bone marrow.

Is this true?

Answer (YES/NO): NO